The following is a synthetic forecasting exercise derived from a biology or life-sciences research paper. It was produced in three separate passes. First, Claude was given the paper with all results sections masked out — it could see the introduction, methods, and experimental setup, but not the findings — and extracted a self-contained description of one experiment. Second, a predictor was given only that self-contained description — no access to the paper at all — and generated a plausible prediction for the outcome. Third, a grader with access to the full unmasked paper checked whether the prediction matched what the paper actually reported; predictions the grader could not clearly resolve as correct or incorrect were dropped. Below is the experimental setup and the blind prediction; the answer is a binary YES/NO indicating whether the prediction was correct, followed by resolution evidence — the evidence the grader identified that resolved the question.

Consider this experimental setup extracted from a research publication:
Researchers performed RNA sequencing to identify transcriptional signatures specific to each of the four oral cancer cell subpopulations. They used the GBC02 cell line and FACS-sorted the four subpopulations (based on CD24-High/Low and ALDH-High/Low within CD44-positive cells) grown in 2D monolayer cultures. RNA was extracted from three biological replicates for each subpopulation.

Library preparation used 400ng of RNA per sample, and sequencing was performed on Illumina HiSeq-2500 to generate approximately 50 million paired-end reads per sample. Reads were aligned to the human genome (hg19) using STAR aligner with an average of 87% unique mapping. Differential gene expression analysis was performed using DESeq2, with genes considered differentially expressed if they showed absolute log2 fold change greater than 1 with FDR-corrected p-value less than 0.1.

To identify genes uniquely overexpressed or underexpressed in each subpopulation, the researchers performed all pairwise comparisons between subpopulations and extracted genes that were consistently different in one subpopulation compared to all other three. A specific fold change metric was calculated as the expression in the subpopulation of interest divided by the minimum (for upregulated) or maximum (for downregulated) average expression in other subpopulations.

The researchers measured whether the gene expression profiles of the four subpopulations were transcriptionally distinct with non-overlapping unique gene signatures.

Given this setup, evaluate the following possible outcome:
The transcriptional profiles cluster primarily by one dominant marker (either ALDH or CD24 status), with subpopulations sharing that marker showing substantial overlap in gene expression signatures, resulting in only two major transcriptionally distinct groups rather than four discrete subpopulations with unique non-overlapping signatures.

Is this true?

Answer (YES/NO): NO